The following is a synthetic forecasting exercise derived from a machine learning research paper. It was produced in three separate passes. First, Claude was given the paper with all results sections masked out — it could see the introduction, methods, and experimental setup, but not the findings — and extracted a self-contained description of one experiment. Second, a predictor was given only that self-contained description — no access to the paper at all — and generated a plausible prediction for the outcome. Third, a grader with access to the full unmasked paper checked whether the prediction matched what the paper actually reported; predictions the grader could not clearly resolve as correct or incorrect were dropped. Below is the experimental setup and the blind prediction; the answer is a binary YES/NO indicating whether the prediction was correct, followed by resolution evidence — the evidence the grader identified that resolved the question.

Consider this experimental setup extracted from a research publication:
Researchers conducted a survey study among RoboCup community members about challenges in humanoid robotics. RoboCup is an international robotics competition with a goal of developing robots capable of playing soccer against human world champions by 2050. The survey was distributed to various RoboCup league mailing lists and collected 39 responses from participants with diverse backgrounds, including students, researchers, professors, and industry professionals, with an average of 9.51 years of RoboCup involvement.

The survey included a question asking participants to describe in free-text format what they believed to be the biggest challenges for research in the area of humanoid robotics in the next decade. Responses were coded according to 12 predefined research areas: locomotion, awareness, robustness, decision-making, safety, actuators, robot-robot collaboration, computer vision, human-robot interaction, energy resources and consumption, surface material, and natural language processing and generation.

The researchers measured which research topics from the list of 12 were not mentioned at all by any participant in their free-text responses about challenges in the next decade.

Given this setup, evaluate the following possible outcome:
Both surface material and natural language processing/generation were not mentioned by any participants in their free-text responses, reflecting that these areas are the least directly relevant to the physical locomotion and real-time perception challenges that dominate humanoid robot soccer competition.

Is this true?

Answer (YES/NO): NO